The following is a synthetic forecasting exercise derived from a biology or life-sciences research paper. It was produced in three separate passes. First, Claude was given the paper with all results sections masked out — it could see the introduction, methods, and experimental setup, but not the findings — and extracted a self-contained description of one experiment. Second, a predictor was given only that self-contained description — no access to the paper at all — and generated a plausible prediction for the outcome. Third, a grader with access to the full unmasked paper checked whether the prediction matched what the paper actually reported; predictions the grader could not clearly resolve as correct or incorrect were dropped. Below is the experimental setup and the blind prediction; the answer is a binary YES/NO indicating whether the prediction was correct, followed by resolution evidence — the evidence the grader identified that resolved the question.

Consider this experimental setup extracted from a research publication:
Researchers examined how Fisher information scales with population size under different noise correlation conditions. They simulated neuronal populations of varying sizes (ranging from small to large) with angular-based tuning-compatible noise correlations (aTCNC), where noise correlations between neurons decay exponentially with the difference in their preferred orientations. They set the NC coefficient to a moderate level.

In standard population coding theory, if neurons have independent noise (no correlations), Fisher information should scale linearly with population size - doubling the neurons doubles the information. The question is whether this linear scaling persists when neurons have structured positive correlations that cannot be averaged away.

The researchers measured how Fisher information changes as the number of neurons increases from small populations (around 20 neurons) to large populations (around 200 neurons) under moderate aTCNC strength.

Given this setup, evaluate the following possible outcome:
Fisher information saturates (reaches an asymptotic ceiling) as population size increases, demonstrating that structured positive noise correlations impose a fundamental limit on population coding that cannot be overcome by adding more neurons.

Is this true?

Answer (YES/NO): YES